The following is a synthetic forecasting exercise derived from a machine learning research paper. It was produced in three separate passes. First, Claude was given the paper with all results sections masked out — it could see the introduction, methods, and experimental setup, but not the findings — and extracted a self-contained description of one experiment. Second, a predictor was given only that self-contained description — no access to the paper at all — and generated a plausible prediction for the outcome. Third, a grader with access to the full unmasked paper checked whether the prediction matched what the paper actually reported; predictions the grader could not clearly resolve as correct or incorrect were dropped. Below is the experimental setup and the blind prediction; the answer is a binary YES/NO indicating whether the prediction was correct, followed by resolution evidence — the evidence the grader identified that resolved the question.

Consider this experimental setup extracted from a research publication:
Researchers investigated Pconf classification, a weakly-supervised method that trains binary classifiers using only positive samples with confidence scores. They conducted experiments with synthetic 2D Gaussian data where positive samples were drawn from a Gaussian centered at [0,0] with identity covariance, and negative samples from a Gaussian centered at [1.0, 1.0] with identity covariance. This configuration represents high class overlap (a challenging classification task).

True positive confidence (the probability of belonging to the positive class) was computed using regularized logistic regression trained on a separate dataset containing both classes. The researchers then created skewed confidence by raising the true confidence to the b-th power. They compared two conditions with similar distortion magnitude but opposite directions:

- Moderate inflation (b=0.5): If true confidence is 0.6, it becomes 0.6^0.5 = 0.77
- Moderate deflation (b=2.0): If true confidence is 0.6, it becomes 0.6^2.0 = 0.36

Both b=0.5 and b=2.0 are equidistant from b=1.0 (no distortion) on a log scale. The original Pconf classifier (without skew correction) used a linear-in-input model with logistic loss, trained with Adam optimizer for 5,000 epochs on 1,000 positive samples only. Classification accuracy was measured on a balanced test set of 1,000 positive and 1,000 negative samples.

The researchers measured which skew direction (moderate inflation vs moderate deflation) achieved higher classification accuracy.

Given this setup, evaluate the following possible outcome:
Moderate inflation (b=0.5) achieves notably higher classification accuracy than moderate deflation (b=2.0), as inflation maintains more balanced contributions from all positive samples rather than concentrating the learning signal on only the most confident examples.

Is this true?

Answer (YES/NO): NO